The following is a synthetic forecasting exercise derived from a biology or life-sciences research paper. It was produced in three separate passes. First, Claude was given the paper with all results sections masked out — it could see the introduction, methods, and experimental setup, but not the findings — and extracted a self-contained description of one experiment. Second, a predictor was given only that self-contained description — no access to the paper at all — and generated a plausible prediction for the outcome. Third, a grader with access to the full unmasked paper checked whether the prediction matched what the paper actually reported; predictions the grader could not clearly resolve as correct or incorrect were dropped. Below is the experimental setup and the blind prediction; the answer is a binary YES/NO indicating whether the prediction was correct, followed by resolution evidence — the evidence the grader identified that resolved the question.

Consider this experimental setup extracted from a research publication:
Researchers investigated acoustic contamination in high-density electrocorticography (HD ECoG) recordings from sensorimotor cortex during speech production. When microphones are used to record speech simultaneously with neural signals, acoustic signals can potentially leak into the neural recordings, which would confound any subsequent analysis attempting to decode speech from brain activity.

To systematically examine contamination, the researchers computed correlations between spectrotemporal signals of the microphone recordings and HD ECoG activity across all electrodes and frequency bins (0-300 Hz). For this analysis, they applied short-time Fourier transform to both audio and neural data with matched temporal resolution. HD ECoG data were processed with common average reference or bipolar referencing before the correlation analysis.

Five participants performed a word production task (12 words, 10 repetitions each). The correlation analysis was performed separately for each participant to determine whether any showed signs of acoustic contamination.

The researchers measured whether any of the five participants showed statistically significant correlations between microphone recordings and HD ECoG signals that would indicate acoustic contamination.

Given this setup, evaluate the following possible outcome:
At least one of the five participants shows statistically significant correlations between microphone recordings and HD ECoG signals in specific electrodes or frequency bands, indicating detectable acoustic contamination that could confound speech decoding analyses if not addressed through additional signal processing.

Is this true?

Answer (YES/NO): NO